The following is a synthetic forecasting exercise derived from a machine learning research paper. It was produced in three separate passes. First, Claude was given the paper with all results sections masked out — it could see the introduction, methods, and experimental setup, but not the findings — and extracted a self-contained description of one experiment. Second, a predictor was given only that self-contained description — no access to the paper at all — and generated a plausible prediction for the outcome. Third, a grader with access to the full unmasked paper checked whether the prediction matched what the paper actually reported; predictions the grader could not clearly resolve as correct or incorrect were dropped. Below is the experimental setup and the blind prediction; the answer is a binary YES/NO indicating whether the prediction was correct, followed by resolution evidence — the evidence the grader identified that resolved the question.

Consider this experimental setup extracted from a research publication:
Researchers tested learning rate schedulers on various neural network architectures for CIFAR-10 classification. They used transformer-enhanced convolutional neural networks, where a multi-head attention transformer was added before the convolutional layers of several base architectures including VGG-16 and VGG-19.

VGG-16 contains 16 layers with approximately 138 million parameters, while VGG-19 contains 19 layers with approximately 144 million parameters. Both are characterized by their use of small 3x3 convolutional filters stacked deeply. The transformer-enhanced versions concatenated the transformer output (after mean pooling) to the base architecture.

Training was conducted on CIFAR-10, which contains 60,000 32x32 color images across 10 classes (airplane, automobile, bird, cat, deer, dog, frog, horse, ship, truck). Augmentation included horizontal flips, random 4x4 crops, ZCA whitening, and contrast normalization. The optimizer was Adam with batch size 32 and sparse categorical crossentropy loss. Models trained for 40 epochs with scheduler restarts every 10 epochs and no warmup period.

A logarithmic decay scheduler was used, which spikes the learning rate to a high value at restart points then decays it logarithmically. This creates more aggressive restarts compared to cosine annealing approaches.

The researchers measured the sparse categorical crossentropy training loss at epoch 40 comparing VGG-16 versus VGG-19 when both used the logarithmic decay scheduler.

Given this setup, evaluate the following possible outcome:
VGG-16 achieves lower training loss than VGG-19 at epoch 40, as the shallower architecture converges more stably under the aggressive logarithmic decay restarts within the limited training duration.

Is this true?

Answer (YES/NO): NO